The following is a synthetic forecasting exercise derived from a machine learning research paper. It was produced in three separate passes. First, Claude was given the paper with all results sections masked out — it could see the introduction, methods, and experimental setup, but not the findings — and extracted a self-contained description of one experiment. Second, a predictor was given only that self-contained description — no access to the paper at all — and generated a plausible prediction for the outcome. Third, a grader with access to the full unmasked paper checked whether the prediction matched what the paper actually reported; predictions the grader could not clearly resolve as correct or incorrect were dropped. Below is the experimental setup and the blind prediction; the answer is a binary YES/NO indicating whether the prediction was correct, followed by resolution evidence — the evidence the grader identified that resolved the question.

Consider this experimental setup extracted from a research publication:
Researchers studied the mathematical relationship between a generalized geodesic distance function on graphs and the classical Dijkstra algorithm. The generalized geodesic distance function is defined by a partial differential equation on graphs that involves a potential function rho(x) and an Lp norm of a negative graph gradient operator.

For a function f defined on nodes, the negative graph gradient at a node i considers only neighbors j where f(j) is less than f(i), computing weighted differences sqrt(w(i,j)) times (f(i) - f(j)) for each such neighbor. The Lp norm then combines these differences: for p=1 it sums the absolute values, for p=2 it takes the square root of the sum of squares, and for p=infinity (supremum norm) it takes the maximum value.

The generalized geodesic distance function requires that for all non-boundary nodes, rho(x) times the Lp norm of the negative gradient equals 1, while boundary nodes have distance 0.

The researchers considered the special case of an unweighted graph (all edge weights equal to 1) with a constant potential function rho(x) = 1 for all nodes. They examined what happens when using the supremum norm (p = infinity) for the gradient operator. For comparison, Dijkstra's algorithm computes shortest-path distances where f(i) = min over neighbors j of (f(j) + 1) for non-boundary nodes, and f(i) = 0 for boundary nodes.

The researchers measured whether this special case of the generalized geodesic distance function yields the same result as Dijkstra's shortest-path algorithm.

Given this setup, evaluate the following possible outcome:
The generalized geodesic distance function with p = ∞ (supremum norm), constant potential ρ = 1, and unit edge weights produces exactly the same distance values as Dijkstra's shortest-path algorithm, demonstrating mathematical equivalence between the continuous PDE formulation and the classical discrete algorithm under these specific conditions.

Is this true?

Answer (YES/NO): YES